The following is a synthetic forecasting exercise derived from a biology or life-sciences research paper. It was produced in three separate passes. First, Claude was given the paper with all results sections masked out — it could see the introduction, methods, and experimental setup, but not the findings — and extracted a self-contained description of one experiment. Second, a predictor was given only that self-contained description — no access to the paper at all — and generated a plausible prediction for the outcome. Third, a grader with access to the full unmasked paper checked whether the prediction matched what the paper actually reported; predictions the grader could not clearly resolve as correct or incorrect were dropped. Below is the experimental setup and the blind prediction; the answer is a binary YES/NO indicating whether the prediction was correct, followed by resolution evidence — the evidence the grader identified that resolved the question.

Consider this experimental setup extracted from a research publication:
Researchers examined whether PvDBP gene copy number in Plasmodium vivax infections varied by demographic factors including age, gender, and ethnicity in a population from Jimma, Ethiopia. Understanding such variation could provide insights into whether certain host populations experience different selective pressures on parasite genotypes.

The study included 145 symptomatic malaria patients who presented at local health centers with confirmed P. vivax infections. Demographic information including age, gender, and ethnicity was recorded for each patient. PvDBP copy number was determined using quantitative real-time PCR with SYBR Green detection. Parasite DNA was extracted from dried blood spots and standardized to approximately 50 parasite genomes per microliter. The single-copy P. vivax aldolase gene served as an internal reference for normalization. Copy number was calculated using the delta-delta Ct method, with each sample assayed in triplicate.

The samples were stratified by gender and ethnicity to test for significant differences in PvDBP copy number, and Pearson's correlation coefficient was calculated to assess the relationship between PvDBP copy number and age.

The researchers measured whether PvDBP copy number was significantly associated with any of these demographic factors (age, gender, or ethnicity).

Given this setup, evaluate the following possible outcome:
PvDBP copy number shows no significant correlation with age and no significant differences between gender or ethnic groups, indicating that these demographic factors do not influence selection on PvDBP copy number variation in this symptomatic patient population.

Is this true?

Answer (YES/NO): YES